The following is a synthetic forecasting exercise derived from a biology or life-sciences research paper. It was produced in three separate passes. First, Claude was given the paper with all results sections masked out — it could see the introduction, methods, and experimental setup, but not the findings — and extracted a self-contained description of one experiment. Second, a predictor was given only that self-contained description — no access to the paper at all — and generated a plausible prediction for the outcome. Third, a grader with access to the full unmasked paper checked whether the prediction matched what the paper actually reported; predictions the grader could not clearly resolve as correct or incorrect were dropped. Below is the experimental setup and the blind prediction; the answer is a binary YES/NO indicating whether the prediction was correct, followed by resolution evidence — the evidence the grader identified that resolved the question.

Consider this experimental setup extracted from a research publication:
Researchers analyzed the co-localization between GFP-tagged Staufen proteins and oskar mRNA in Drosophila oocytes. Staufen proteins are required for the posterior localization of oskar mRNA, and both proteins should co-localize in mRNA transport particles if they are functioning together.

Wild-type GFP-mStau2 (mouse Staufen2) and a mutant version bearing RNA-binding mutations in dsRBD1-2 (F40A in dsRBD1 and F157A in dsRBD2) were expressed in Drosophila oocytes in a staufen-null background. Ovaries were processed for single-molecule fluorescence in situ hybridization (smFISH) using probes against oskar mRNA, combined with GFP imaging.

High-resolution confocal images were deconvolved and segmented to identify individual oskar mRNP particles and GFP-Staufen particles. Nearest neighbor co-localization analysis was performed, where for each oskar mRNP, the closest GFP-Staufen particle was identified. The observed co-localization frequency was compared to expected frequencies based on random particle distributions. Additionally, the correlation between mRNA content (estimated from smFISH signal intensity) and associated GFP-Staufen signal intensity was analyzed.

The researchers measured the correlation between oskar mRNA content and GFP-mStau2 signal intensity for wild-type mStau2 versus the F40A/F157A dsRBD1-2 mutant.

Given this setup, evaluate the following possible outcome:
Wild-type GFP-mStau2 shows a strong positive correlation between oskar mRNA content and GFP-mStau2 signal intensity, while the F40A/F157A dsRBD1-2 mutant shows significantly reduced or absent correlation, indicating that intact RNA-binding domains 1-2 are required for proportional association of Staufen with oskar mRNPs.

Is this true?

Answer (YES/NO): YES